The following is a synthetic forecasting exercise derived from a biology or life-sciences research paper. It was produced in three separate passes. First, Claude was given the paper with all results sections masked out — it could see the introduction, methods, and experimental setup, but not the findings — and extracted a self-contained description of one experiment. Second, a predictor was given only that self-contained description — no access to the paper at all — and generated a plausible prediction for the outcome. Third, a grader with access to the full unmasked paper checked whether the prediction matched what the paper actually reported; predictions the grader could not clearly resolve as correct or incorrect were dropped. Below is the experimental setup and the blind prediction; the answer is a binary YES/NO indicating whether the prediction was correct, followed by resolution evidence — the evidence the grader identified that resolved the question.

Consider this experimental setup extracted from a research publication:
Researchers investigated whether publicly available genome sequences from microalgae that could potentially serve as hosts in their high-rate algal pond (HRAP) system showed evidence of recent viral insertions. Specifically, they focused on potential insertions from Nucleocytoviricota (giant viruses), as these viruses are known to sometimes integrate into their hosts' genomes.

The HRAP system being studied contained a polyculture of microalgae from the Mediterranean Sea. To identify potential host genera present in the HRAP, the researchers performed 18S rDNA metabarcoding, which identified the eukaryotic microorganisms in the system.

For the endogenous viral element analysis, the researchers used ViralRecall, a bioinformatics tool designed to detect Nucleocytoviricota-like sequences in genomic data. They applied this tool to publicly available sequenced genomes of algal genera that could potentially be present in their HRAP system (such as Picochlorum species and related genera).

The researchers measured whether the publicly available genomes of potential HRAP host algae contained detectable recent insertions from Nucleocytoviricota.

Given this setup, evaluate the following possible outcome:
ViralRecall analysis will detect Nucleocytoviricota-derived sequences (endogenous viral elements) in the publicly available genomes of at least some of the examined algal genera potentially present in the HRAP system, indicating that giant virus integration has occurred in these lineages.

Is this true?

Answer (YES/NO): YES